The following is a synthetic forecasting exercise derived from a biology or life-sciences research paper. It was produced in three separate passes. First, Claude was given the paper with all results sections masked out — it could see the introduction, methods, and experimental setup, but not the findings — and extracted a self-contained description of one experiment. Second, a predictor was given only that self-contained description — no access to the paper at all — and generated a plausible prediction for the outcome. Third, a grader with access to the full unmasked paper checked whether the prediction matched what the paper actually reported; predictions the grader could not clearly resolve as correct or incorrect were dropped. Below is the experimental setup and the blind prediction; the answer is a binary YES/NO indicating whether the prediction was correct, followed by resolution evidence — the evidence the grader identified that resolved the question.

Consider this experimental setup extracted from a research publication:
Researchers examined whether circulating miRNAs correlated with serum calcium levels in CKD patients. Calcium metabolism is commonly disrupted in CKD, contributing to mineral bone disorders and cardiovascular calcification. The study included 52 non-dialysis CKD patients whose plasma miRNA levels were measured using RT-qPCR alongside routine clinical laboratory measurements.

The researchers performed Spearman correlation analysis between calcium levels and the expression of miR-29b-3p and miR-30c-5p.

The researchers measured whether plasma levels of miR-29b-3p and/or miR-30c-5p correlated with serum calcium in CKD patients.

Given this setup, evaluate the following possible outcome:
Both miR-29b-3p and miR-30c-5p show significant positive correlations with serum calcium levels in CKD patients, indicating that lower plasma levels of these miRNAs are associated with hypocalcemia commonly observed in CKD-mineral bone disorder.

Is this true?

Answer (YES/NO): YES